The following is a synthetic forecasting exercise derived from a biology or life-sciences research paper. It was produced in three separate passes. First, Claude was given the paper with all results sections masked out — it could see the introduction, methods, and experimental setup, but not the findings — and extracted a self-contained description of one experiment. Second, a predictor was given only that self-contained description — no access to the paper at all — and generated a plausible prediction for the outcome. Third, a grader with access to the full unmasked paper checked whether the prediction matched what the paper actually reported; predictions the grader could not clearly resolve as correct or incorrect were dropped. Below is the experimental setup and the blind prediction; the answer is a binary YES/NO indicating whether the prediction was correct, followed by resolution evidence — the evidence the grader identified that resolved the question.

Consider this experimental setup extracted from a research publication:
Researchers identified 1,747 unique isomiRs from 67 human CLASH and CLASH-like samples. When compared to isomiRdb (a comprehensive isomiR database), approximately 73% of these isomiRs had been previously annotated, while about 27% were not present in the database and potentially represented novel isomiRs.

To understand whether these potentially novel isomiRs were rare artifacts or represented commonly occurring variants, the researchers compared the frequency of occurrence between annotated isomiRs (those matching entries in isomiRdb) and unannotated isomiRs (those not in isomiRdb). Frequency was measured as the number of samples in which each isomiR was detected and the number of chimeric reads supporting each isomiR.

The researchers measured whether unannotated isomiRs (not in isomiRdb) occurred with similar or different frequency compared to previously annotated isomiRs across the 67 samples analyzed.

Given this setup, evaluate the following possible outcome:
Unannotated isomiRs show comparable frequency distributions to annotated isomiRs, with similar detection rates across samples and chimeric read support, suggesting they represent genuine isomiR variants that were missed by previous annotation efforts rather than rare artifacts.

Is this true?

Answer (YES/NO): YES